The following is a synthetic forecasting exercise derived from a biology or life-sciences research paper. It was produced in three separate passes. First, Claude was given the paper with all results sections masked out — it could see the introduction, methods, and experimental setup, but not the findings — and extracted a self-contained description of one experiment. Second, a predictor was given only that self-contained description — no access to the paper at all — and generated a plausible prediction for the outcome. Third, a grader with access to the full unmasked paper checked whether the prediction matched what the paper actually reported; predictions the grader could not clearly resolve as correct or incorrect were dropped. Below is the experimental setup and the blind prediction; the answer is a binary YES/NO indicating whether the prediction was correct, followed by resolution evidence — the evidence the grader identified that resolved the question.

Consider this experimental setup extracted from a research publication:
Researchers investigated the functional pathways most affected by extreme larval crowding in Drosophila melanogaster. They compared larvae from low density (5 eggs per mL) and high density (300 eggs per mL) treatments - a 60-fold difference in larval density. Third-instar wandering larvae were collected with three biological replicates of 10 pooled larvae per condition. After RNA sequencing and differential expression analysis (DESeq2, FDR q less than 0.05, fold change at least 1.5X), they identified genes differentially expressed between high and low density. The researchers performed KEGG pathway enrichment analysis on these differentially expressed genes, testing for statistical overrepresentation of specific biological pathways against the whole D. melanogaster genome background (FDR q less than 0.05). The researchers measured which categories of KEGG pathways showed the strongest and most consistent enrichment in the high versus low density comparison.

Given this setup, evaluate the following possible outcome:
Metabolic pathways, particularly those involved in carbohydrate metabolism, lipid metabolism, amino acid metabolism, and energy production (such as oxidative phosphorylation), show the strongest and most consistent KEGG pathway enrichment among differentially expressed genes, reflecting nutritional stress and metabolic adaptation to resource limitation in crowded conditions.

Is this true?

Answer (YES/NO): YES